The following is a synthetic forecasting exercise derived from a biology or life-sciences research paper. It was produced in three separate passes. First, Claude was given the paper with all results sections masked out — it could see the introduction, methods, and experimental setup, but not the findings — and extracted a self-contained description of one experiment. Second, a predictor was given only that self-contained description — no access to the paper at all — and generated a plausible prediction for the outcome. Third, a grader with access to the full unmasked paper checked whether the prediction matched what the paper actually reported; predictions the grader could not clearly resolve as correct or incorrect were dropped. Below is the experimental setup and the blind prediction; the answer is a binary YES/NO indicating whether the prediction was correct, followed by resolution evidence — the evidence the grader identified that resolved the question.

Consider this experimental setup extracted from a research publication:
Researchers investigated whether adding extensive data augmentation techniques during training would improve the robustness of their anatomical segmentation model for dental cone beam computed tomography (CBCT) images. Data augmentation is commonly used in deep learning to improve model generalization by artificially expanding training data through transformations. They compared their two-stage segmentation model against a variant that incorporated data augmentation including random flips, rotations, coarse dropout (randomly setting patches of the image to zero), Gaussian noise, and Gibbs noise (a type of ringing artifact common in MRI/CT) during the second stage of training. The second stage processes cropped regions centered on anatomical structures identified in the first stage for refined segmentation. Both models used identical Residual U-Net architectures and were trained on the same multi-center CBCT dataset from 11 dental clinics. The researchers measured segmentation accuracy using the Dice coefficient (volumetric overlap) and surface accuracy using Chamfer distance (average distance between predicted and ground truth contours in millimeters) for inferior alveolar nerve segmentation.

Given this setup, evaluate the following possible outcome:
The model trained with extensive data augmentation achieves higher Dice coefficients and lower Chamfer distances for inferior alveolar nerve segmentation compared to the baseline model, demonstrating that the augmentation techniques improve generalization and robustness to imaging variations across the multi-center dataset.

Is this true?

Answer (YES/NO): NO